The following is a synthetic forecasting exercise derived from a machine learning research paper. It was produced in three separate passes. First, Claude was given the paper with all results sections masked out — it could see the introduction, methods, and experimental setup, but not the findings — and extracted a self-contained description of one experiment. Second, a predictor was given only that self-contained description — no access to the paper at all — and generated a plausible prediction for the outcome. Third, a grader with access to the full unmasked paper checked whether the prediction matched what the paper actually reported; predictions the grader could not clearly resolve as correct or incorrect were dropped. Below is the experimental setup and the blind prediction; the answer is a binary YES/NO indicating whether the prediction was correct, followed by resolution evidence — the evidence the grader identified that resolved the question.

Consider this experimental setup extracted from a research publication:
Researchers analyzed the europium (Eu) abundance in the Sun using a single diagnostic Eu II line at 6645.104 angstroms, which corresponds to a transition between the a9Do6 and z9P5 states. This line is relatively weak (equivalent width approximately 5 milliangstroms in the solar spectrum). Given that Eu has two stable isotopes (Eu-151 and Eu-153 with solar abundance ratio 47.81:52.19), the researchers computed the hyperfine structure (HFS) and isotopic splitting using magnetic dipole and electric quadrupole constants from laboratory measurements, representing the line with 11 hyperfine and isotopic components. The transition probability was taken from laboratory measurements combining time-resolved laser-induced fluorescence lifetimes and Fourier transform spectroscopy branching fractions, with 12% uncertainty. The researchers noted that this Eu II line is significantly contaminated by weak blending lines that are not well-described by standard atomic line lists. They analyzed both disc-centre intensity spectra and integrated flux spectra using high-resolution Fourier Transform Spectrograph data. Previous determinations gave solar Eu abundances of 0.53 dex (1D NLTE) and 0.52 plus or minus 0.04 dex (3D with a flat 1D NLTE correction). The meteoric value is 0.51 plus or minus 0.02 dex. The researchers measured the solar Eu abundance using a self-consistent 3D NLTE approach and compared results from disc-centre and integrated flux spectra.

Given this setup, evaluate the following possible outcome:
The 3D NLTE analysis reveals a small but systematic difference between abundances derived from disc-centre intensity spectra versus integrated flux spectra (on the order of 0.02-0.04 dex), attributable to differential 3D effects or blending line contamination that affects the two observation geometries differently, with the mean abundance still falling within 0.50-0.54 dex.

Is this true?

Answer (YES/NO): NO